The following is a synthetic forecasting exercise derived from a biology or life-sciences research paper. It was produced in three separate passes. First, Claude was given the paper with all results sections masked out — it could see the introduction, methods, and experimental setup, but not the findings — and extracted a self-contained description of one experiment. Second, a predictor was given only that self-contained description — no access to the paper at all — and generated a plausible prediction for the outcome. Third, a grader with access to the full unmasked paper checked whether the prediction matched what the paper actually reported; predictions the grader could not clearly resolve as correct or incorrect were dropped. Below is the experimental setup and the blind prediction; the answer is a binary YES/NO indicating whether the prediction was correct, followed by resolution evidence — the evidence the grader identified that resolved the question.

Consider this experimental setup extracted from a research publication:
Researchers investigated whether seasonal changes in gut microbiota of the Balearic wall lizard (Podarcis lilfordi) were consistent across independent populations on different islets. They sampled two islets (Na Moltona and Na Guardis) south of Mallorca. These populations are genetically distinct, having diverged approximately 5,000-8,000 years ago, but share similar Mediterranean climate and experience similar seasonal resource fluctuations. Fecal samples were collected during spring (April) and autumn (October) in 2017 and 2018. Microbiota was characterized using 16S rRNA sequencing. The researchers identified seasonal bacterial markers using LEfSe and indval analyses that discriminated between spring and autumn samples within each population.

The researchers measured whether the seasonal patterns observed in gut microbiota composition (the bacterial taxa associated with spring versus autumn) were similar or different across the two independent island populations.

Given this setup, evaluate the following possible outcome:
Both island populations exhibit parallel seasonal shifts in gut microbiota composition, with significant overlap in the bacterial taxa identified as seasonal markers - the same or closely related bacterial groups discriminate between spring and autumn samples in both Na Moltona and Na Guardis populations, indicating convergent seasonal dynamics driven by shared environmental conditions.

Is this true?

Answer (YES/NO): NO